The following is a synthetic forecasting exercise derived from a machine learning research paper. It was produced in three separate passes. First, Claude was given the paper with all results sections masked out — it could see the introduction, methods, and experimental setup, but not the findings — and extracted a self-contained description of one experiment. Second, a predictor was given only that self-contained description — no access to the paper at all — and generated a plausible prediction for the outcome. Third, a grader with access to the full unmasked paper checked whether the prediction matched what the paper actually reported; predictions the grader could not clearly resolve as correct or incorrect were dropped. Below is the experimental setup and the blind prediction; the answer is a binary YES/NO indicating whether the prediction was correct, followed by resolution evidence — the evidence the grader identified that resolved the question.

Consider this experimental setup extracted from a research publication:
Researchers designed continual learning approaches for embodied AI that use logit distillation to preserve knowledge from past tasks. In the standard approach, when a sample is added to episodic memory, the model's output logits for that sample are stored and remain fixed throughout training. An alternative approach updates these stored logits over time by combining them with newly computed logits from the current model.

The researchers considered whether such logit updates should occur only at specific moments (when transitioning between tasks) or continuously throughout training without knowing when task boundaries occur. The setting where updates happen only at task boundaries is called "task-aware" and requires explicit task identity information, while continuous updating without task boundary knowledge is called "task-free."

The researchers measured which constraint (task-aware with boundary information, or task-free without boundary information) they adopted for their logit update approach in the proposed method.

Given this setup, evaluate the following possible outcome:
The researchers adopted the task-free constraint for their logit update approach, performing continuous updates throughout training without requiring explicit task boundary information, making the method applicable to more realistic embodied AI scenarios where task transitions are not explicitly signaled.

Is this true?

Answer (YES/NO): YES